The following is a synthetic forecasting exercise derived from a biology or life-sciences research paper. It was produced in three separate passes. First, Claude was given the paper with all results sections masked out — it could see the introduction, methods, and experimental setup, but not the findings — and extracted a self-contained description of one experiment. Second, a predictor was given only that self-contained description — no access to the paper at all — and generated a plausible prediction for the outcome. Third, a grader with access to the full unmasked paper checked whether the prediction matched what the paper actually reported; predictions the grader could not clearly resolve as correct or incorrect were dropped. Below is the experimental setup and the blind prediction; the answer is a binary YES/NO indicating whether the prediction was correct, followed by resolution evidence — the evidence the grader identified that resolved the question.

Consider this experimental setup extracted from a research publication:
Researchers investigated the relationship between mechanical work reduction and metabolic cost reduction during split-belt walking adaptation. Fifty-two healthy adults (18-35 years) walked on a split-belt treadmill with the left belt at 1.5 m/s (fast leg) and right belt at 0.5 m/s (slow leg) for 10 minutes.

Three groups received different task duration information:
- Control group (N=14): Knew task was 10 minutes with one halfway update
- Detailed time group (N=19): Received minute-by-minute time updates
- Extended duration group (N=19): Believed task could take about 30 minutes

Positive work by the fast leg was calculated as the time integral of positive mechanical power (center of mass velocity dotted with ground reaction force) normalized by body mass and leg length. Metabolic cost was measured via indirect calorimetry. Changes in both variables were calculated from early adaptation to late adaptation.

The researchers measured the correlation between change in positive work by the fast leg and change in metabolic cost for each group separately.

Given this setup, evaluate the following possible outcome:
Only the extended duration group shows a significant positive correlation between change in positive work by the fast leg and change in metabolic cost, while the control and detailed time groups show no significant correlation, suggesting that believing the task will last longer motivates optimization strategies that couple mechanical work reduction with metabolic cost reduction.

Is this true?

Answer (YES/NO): YES